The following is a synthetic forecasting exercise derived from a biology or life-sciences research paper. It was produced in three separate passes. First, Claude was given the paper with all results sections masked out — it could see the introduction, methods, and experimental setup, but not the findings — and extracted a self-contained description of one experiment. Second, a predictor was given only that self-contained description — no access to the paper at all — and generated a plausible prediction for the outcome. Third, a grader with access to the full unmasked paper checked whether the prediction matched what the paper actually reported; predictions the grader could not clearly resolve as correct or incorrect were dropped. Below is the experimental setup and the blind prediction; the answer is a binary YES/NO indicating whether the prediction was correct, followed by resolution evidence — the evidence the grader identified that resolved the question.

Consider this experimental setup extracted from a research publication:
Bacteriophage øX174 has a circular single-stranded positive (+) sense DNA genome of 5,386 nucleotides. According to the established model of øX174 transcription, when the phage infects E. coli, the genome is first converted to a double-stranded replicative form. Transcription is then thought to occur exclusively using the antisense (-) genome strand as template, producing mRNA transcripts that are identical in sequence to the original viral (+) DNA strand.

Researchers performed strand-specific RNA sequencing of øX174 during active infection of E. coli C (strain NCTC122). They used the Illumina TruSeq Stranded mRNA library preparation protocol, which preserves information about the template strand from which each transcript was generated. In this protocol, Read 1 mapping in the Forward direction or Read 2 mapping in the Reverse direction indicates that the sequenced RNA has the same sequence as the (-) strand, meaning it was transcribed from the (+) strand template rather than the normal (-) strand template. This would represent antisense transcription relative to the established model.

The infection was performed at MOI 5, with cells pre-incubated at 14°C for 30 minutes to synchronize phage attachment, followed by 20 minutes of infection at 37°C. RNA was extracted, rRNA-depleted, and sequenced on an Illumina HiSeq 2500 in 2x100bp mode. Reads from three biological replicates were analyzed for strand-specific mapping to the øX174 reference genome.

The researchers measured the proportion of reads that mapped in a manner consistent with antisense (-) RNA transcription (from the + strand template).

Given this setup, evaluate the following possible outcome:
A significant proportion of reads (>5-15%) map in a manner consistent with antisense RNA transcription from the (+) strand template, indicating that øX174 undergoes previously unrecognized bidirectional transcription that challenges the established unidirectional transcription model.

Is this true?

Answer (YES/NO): NO